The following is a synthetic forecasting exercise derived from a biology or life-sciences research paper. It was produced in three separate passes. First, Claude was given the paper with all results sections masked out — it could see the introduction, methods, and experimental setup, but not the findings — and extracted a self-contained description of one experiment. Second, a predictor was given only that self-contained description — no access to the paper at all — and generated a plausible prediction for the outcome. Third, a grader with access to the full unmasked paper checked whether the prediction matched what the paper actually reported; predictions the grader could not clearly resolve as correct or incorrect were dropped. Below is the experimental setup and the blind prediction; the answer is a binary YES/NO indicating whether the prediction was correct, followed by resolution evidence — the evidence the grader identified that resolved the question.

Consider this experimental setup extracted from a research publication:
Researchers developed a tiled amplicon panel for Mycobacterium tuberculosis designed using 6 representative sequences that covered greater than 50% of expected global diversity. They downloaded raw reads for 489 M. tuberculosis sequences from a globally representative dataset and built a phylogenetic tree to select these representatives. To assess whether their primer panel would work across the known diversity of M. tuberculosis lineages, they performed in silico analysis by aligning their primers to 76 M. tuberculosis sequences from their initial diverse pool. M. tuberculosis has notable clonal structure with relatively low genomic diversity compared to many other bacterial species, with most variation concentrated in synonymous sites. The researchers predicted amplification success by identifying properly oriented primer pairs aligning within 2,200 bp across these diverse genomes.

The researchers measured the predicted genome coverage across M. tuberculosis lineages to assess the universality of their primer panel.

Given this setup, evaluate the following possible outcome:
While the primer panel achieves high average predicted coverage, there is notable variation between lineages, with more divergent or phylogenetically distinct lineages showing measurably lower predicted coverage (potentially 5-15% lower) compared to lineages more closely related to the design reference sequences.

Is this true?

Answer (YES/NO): NO